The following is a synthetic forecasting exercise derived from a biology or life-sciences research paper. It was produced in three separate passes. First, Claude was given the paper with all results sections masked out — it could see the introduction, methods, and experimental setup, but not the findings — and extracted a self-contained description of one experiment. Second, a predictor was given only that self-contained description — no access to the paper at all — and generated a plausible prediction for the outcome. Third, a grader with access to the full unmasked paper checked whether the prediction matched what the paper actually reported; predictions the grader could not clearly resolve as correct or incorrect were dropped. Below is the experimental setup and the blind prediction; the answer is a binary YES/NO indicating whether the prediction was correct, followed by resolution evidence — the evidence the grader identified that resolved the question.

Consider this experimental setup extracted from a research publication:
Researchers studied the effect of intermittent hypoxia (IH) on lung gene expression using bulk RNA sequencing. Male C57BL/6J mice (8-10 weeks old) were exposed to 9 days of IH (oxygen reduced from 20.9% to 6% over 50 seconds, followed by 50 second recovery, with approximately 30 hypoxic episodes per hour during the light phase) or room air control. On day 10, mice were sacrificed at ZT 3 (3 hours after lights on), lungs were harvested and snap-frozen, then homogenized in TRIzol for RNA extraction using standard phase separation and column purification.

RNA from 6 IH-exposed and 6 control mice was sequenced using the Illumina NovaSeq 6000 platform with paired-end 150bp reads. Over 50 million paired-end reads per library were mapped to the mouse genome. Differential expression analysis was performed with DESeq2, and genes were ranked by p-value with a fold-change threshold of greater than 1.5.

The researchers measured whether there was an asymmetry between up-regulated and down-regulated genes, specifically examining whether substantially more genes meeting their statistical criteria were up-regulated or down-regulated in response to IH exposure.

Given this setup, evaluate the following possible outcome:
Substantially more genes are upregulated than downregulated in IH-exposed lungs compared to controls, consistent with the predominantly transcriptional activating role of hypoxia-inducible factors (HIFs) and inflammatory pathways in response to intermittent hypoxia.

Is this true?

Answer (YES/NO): NO